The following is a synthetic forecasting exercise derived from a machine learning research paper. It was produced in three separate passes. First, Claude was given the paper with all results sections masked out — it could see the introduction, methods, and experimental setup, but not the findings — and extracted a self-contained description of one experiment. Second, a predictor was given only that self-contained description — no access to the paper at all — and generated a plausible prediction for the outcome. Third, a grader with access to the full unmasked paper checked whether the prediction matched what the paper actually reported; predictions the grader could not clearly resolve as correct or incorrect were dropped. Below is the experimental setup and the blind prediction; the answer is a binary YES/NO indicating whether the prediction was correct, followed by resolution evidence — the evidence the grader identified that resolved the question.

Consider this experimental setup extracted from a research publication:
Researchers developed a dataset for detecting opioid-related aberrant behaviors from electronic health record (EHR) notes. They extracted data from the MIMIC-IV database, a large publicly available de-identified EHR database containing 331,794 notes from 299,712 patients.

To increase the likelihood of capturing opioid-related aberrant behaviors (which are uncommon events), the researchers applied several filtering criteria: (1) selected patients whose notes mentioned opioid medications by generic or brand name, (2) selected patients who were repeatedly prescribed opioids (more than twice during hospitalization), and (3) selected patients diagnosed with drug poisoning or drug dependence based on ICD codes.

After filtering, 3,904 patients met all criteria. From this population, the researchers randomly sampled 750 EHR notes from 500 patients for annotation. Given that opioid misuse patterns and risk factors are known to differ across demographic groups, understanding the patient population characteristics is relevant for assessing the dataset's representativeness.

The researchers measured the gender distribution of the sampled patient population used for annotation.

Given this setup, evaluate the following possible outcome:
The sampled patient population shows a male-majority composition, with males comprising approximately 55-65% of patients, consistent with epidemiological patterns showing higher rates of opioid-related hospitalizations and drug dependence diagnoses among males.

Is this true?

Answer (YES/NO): NO